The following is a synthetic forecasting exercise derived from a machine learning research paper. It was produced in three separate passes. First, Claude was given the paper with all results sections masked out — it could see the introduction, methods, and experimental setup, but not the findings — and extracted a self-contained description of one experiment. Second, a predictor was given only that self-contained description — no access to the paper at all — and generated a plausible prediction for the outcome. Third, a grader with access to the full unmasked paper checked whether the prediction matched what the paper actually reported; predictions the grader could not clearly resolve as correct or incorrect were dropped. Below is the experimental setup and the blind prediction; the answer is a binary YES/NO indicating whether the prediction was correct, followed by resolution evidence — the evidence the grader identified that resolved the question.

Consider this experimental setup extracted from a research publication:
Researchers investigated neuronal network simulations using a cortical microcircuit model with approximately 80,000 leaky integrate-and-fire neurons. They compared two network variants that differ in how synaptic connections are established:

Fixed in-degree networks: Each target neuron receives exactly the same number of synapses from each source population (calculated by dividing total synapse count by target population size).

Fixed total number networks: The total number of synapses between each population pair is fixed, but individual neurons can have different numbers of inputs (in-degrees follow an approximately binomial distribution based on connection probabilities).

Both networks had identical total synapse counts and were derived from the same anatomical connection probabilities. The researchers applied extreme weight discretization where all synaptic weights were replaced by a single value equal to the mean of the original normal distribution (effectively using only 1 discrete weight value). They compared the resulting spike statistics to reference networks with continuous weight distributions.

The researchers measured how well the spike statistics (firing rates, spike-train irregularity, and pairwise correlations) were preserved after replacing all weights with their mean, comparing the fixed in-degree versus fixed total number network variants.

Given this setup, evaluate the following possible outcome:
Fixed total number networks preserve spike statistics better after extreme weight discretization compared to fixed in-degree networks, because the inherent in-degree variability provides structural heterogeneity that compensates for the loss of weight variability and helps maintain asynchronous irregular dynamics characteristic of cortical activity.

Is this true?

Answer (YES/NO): YES